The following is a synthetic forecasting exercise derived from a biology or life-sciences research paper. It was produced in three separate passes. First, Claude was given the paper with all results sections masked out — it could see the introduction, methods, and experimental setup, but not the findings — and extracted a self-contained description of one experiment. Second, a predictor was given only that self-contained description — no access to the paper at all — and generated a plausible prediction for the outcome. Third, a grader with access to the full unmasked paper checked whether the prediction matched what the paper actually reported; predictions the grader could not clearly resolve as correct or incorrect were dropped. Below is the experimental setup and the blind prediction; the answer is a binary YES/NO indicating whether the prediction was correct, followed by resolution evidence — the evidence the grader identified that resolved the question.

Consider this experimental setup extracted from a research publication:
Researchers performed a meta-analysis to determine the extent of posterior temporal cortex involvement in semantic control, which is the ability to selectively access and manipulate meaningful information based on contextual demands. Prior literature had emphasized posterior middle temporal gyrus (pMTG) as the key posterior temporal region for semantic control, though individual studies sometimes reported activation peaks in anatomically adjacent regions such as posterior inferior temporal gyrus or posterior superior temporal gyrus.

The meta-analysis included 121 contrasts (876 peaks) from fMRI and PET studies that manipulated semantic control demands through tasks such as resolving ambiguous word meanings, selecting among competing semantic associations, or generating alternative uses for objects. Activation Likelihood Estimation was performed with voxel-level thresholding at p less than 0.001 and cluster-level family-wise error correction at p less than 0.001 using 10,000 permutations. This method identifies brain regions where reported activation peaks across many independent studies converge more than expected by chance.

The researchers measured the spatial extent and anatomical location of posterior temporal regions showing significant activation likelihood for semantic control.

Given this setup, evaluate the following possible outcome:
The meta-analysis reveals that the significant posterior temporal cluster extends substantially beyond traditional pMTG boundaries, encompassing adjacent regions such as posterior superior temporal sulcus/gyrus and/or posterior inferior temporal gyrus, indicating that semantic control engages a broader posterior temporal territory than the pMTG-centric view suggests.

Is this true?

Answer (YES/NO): YES